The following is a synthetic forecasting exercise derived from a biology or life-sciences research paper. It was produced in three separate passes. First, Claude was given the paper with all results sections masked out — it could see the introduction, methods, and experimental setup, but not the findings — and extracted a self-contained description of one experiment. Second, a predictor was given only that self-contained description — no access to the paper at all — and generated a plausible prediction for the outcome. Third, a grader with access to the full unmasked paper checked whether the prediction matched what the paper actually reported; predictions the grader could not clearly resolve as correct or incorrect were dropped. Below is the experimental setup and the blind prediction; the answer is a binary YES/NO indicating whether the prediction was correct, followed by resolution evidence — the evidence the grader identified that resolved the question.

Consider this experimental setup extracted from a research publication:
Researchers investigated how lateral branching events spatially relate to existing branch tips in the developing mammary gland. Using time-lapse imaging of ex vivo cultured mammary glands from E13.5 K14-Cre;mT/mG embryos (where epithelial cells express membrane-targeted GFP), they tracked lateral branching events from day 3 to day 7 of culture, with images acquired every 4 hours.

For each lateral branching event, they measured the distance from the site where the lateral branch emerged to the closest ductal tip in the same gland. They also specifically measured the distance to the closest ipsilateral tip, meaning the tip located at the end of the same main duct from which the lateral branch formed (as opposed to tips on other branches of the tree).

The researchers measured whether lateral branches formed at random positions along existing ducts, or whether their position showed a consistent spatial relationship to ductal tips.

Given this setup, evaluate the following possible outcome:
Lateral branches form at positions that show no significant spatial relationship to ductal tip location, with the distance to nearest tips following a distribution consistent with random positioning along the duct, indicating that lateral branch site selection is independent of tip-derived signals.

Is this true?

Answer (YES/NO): NO